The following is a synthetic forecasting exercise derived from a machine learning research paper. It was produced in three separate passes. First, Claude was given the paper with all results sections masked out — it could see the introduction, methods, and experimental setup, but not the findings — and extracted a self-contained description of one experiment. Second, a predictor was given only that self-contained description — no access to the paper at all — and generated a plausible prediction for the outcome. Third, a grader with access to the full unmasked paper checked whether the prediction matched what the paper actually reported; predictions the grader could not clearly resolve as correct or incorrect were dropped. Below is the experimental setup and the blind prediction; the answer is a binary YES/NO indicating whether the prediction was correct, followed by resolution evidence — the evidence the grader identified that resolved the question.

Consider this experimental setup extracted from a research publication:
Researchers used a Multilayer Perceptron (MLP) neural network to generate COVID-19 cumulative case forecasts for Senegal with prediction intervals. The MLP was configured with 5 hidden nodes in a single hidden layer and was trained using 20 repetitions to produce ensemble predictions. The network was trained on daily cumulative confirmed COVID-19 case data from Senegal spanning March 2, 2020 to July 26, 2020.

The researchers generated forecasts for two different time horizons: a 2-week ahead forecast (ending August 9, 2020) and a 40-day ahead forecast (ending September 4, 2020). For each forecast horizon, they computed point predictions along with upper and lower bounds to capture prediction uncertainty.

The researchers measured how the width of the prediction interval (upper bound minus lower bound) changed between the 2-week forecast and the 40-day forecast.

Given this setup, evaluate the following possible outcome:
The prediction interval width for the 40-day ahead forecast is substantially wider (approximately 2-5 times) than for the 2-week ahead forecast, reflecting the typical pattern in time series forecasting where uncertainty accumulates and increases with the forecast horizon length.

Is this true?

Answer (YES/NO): YES